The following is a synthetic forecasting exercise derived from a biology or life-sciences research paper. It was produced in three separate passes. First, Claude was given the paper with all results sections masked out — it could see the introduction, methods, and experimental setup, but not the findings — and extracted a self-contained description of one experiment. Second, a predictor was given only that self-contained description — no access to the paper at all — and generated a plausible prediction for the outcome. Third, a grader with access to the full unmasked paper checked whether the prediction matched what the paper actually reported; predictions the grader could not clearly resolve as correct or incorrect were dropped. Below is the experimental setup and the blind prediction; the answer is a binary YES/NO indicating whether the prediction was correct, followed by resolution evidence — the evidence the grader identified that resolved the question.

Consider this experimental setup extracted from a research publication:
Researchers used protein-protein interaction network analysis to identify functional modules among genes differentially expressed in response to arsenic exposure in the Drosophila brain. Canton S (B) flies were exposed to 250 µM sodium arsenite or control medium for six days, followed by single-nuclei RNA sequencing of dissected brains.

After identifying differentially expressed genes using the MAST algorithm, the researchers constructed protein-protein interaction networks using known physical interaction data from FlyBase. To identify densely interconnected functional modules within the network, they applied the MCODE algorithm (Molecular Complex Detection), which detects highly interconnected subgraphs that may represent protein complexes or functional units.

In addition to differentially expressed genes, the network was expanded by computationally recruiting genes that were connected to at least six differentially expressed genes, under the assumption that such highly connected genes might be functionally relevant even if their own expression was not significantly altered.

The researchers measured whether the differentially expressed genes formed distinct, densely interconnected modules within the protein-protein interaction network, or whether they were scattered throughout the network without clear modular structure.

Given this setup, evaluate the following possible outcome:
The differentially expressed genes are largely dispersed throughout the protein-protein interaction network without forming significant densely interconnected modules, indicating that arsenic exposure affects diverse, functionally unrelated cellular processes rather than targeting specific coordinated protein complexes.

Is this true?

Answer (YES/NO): NO